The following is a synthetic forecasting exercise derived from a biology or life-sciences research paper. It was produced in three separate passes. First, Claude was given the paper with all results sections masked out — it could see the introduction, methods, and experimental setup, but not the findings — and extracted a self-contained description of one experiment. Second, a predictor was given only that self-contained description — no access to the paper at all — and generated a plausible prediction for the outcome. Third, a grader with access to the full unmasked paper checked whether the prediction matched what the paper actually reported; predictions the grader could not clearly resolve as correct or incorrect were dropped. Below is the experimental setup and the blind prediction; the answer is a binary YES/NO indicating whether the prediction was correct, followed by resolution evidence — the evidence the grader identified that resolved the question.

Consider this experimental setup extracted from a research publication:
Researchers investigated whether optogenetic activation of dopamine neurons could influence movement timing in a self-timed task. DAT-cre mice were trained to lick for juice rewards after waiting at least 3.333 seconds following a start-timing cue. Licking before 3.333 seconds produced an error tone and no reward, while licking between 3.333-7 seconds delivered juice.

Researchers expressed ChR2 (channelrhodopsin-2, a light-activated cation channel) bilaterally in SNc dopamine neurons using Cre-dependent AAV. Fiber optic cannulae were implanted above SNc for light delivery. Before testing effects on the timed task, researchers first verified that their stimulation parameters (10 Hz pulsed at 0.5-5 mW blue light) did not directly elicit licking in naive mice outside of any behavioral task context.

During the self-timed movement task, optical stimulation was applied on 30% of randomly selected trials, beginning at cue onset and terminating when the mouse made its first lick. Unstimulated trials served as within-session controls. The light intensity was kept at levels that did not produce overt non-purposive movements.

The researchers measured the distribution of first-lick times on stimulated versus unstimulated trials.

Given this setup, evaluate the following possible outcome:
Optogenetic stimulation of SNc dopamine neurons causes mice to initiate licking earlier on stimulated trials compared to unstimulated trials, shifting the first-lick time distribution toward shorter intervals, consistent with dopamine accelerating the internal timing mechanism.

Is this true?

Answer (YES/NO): YES